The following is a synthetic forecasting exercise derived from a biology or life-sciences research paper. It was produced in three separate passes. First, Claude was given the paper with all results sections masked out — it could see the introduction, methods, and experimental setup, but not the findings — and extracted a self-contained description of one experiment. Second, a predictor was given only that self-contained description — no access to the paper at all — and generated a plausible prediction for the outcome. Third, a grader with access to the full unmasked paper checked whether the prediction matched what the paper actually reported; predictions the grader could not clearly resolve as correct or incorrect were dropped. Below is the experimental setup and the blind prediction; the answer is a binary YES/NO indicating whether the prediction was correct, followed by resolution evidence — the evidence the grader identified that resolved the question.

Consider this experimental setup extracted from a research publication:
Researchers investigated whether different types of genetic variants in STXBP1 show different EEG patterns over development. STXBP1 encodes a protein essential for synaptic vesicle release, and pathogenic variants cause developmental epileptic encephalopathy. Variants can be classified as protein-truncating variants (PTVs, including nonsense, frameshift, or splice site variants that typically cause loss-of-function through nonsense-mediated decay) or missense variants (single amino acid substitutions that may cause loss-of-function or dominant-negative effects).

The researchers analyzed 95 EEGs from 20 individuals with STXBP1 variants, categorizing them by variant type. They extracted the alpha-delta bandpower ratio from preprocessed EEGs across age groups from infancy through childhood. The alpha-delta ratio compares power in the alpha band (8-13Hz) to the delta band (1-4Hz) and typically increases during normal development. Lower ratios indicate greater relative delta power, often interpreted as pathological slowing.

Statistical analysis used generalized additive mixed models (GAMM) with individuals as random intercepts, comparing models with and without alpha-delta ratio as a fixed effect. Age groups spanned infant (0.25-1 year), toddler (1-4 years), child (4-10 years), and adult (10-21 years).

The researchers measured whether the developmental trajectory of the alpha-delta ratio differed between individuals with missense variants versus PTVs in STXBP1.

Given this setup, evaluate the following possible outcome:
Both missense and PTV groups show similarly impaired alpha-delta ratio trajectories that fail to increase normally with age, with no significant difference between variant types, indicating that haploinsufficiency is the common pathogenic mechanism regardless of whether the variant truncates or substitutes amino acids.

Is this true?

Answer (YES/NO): NO